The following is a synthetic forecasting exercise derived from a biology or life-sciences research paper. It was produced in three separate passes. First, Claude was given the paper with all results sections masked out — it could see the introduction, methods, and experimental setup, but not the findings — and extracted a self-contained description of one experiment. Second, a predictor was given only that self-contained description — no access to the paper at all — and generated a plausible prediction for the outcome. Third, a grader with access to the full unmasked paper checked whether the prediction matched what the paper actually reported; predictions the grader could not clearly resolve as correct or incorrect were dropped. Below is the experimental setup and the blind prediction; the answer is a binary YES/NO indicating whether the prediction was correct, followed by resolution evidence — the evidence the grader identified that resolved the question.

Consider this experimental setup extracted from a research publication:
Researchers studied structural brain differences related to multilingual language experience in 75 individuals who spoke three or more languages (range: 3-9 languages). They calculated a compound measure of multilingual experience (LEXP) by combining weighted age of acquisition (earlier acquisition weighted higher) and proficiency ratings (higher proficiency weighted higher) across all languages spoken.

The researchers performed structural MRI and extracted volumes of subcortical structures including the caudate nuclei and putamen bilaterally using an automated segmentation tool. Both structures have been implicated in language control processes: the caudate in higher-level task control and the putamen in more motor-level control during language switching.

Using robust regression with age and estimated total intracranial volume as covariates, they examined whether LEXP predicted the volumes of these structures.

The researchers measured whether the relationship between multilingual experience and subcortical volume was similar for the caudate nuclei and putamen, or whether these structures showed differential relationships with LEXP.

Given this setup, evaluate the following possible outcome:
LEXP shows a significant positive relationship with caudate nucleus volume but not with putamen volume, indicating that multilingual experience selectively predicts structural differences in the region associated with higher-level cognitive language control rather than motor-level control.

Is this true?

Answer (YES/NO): YES